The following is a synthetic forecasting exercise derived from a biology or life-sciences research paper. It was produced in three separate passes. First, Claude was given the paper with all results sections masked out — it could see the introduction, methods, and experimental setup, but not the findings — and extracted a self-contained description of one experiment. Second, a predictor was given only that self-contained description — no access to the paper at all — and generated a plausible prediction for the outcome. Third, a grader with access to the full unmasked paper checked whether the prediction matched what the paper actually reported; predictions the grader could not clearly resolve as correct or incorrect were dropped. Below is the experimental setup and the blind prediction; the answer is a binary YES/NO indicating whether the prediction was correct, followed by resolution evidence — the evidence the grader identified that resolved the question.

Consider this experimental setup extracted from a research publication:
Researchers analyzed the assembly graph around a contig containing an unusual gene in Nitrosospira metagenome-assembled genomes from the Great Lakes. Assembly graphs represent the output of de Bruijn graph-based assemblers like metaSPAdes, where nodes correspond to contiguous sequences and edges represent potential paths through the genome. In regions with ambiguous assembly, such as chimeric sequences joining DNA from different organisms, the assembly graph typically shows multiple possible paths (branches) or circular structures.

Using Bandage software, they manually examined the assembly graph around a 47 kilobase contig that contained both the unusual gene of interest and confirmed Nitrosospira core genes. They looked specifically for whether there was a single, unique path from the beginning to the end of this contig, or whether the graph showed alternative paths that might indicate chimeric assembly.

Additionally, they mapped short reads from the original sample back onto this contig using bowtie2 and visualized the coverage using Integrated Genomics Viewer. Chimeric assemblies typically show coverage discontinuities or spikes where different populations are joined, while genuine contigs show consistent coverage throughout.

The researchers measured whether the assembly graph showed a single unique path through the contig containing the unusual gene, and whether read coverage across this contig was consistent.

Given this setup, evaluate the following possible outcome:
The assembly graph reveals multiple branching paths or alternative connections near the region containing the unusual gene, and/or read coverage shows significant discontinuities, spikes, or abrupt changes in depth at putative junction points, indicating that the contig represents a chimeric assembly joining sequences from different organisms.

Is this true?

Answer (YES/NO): NO